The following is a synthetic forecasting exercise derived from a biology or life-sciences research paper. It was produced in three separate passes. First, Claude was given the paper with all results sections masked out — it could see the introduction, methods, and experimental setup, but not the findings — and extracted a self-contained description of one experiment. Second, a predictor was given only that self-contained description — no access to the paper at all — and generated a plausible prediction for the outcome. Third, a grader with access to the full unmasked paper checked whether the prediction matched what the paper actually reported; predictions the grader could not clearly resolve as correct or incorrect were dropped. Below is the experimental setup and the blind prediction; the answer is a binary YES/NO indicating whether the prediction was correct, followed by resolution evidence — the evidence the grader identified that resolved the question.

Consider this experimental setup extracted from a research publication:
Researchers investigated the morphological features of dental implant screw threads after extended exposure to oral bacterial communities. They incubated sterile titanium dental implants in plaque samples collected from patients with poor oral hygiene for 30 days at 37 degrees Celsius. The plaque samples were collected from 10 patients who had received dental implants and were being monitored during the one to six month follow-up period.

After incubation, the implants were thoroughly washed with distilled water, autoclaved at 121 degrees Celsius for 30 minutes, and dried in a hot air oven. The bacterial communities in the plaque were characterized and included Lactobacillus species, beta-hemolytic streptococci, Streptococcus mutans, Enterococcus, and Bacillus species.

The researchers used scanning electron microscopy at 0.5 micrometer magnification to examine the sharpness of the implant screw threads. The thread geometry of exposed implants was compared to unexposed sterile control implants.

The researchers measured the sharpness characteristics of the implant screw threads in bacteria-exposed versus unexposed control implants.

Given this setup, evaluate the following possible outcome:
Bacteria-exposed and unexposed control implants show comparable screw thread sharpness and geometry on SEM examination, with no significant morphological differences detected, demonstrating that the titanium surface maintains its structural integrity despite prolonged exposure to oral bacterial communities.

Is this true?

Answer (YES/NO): NO